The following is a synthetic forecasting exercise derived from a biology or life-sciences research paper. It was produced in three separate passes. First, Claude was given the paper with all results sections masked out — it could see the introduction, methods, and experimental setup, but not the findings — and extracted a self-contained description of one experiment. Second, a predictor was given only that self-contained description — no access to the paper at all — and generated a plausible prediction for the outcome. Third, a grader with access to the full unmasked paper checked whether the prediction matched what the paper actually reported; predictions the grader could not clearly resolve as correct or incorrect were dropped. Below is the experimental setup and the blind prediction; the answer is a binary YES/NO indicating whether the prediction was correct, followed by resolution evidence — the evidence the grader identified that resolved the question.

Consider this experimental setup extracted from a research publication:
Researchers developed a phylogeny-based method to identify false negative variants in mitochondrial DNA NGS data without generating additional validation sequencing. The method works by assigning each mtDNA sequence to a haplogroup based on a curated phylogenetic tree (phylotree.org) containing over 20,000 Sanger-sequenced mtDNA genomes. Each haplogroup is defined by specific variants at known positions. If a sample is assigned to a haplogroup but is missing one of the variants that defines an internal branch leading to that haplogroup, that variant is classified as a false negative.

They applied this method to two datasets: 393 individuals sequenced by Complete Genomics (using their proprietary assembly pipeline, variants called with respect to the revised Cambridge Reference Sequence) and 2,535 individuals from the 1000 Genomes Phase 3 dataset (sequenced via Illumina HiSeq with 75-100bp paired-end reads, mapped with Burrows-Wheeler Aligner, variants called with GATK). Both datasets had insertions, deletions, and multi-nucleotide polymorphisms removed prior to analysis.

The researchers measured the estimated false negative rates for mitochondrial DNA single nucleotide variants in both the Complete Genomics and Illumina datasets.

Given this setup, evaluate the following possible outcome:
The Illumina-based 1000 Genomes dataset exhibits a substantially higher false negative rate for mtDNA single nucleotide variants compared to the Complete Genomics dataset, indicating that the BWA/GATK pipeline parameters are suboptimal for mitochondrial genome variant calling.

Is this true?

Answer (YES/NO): NO